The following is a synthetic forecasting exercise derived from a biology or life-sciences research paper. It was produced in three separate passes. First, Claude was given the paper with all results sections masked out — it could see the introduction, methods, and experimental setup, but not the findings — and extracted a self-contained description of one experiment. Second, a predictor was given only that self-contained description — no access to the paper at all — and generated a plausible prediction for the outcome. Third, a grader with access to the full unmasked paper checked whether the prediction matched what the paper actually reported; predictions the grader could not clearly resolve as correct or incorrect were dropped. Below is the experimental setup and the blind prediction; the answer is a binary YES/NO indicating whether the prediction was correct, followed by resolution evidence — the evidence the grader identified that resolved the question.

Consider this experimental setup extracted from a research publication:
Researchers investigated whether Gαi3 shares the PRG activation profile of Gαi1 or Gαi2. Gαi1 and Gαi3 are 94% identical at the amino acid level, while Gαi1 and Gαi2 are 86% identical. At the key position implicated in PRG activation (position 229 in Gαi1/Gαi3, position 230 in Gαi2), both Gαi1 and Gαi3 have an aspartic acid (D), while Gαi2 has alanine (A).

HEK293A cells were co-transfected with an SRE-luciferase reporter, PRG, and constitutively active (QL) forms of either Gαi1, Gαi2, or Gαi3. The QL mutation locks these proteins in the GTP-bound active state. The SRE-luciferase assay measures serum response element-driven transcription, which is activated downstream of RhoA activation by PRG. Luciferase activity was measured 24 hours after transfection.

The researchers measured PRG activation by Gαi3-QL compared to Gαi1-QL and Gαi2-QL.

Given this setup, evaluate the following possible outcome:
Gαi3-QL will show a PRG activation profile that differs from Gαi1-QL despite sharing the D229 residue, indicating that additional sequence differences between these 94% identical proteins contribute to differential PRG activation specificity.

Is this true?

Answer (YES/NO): NO